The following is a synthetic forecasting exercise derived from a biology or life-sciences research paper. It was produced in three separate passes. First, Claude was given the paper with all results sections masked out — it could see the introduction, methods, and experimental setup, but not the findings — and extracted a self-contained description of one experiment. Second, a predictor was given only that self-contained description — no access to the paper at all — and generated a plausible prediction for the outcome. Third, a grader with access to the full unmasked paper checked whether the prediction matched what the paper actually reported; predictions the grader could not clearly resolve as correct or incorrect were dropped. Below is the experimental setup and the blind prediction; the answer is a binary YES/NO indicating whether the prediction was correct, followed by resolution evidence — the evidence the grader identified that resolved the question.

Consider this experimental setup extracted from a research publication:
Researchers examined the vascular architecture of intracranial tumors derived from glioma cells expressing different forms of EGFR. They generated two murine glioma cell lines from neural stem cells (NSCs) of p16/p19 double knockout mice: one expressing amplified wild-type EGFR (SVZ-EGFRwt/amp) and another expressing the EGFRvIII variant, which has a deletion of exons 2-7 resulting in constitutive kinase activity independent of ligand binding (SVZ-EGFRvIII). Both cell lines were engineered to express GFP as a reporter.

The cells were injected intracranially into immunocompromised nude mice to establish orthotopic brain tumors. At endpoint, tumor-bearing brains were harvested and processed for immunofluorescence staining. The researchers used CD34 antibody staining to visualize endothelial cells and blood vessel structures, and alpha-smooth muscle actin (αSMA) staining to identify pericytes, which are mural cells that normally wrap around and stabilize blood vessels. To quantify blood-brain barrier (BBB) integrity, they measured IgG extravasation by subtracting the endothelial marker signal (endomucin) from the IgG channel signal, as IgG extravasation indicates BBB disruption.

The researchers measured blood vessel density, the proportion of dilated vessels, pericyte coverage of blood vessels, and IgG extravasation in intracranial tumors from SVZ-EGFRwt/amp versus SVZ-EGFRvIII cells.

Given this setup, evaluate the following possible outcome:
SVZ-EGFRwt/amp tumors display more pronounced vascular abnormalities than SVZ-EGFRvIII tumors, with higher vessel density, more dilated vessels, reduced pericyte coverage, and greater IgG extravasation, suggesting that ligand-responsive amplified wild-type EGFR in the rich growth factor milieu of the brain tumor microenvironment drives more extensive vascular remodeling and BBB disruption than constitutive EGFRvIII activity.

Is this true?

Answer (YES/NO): NO